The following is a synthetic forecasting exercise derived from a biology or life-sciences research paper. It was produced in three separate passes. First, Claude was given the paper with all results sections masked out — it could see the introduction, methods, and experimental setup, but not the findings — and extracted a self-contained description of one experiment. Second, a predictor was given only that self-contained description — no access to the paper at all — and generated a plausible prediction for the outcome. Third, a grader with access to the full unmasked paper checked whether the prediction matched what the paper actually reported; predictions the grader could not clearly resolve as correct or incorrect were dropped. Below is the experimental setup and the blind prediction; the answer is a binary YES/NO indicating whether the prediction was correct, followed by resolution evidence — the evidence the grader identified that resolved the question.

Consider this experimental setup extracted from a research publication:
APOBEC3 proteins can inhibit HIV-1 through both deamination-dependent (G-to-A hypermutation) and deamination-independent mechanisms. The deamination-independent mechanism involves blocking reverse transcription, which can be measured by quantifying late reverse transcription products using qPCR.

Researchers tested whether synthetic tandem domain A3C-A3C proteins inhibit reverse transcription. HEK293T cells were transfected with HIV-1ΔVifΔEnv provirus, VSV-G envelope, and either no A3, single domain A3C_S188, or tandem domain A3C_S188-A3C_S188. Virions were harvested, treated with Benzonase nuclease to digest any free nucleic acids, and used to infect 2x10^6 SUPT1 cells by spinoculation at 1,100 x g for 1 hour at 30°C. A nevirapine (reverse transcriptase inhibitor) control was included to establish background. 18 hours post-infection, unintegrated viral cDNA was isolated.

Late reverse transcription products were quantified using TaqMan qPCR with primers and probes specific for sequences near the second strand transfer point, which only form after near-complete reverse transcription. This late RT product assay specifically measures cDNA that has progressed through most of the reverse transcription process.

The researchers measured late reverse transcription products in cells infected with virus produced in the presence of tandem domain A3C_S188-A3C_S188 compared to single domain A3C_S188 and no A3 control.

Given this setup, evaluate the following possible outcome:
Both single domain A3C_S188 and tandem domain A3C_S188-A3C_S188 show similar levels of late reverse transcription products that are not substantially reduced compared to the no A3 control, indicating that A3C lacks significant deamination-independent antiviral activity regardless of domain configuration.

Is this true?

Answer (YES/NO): NO